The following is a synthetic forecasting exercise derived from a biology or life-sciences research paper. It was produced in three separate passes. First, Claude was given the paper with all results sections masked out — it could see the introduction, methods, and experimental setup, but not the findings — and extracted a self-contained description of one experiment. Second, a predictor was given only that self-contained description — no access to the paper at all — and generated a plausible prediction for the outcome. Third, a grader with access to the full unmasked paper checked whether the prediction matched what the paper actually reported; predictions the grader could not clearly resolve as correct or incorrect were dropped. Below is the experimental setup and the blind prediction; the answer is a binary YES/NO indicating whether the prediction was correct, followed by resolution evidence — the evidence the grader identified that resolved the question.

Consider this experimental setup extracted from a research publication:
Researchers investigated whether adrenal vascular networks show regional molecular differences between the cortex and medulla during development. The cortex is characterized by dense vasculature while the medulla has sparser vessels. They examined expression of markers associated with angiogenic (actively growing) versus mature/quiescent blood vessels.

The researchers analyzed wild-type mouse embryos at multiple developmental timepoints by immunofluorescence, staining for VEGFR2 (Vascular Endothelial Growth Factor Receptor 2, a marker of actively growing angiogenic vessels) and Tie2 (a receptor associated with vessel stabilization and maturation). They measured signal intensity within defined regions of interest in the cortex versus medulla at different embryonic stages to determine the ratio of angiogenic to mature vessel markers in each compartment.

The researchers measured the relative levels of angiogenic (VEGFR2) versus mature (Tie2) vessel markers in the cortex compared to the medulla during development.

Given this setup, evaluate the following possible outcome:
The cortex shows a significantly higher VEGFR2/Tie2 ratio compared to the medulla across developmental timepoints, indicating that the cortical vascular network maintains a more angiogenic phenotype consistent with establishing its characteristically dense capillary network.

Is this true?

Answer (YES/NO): NO